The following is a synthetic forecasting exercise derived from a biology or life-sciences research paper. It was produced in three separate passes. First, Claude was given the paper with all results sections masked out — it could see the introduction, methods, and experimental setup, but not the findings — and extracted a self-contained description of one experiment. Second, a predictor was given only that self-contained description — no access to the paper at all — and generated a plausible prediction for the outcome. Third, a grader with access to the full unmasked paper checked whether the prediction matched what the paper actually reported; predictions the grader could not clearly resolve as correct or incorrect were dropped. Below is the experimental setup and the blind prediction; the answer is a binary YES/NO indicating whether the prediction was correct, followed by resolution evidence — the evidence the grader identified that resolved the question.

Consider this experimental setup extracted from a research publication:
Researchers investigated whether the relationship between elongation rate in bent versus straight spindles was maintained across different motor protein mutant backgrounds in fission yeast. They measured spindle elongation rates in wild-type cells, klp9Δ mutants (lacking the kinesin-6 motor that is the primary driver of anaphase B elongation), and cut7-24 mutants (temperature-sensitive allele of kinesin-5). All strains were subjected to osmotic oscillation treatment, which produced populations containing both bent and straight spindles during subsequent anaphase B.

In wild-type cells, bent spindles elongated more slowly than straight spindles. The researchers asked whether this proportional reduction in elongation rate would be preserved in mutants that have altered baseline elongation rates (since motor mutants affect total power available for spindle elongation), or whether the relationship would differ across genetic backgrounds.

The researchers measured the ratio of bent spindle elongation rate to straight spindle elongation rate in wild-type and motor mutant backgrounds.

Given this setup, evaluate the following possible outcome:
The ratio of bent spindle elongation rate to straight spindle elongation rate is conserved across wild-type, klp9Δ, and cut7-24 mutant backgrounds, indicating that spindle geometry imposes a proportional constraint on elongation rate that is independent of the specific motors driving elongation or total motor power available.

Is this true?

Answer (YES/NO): YES